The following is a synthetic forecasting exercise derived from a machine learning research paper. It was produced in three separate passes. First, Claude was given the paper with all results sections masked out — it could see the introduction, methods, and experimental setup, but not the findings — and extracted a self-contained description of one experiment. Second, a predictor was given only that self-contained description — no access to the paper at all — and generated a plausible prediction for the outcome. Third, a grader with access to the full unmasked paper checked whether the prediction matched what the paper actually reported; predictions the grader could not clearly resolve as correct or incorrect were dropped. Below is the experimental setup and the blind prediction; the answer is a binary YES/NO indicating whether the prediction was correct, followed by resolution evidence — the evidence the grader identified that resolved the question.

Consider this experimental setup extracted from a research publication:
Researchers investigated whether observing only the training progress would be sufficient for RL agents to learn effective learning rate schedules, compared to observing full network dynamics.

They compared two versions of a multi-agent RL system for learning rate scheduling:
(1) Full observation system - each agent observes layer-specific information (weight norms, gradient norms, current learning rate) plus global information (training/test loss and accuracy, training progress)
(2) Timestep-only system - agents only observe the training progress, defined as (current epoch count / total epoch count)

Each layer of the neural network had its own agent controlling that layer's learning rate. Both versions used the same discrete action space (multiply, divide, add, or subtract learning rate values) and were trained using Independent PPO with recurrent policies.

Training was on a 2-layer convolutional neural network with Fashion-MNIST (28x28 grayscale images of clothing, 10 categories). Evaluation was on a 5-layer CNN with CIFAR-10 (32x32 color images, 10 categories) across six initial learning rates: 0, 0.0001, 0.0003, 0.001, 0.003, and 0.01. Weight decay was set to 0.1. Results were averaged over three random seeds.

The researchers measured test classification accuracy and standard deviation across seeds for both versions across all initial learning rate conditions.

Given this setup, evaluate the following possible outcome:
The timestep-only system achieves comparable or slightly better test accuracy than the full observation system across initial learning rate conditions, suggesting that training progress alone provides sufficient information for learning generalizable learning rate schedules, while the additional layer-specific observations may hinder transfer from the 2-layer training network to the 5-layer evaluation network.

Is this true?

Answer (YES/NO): NO